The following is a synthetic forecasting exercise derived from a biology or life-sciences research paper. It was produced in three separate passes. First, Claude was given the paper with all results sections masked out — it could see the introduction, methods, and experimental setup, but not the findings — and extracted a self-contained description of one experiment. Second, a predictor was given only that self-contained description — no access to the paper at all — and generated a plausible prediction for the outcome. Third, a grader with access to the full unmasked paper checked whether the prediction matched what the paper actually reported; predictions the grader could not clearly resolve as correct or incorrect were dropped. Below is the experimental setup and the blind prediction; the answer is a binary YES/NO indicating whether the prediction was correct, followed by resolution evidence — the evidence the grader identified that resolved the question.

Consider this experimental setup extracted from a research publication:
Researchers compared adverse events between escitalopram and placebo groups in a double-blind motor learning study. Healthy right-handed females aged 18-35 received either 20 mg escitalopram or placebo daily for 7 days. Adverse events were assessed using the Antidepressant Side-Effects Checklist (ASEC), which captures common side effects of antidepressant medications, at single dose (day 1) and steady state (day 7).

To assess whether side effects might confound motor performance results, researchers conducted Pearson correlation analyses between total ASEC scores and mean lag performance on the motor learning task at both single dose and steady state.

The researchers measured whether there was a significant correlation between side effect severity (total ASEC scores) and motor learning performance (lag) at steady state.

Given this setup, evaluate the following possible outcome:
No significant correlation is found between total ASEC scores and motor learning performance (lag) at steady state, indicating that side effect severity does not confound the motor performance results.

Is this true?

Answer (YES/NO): YES